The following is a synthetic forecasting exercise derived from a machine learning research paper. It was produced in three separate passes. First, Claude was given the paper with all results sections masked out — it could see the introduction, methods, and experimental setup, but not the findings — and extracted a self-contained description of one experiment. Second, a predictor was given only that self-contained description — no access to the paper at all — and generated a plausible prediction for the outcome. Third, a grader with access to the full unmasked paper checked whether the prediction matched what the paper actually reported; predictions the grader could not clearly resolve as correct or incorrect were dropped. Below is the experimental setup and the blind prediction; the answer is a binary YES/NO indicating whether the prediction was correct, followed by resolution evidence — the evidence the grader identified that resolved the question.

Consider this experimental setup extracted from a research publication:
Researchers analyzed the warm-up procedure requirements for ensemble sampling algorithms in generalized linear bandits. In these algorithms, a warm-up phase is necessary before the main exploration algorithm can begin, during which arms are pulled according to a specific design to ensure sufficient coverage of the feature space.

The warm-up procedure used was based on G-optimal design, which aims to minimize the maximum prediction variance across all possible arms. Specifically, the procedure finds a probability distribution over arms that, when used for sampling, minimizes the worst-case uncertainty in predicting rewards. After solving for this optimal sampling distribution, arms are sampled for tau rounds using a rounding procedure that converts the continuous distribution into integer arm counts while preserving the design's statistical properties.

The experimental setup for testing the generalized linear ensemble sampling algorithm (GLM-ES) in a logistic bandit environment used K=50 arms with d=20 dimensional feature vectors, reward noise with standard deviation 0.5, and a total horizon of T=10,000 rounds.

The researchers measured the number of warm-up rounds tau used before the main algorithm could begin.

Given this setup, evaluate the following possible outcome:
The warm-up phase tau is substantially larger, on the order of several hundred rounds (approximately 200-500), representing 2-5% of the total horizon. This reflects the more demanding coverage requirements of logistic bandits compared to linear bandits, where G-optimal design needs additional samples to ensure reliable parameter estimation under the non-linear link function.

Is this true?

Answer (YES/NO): YES